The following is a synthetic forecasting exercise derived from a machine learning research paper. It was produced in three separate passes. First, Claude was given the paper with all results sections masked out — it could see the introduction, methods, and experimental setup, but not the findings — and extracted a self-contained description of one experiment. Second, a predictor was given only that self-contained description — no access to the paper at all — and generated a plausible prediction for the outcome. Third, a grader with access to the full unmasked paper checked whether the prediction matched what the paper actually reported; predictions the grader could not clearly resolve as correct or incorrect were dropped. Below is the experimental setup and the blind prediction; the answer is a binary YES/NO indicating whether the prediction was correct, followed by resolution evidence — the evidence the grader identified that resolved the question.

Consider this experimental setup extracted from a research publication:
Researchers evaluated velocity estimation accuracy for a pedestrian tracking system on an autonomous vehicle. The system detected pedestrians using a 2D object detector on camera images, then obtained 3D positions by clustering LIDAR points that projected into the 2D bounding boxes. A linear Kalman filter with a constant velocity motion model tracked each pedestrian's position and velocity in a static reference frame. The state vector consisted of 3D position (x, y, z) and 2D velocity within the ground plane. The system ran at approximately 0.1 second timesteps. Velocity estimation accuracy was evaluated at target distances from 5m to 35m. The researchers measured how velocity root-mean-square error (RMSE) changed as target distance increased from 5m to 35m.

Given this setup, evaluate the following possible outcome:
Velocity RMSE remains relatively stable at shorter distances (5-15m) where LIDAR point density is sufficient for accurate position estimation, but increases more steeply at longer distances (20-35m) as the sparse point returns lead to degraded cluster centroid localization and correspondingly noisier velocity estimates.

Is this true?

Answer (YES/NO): NO